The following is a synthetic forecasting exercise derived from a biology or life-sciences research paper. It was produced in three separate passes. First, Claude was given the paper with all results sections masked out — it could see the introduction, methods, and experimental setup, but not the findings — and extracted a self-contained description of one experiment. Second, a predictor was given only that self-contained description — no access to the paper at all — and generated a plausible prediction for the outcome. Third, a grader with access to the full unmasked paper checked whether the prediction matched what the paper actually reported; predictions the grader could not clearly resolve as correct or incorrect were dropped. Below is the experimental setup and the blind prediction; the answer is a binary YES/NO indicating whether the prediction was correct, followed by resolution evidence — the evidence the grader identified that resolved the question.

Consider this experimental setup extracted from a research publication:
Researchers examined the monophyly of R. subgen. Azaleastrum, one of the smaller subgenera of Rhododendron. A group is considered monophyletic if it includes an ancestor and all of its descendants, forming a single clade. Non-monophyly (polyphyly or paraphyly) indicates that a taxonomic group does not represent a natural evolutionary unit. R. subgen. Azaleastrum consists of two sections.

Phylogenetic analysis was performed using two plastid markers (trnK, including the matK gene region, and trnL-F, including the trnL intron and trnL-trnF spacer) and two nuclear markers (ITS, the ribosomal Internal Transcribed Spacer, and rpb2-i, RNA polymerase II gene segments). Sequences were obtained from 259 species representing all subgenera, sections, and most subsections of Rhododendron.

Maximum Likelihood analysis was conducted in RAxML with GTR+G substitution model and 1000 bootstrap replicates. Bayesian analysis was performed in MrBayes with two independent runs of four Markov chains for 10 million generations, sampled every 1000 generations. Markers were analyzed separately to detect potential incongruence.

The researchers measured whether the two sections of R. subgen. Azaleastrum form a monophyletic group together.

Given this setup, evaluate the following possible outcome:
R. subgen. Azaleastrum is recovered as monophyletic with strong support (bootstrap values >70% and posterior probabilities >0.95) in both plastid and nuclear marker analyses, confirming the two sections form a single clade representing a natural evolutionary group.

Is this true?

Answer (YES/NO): NO